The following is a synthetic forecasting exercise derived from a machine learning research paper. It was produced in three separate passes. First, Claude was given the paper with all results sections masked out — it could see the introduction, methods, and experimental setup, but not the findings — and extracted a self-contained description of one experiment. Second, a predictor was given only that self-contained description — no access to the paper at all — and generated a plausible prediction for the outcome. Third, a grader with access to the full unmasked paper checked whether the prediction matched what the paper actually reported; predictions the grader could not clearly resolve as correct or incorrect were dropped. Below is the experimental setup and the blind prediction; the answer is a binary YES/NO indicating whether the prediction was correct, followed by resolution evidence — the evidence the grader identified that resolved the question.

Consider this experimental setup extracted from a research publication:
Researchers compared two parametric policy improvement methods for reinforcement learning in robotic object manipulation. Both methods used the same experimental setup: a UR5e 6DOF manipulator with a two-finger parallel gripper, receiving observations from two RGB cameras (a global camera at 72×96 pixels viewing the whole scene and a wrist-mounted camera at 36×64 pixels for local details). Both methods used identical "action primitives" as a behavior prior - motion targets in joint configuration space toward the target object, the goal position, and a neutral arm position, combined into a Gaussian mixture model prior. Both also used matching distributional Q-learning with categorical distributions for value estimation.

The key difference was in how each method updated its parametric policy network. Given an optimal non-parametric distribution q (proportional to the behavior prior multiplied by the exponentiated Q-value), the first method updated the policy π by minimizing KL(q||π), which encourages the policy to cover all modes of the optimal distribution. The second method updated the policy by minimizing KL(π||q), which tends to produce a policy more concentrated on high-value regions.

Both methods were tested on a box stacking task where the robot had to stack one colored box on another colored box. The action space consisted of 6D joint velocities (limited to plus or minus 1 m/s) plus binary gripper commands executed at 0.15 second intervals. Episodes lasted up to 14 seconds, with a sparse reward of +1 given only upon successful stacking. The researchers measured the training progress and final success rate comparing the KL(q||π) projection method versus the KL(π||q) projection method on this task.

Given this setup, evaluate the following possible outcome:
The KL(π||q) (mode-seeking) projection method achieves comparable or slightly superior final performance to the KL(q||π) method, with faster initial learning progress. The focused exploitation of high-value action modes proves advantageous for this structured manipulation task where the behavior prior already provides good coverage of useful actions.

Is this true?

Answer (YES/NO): NO